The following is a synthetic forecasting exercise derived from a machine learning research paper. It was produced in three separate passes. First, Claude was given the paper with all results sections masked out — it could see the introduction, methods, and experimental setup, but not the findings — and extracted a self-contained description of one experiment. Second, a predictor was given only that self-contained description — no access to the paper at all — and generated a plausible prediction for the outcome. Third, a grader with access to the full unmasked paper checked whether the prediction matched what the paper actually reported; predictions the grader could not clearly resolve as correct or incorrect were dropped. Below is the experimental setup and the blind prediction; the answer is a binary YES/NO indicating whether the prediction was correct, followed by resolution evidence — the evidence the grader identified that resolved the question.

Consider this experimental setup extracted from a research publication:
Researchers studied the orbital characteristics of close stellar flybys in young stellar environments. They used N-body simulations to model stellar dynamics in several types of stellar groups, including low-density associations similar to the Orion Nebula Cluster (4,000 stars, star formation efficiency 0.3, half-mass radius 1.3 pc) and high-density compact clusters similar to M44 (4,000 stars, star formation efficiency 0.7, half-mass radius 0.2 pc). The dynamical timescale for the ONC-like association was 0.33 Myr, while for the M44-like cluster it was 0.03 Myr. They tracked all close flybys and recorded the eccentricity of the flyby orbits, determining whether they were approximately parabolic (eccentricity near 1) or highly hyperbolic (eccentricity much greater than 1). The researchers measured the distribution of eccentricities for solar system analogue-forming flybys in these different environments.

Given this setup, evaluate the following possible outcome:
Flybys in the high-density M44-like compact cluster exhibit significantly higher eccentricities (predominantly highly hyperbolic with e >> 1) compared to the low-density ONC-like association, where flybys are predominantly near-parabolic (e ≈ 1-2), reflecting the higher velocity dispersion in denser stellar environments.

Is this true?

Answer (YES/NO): YES